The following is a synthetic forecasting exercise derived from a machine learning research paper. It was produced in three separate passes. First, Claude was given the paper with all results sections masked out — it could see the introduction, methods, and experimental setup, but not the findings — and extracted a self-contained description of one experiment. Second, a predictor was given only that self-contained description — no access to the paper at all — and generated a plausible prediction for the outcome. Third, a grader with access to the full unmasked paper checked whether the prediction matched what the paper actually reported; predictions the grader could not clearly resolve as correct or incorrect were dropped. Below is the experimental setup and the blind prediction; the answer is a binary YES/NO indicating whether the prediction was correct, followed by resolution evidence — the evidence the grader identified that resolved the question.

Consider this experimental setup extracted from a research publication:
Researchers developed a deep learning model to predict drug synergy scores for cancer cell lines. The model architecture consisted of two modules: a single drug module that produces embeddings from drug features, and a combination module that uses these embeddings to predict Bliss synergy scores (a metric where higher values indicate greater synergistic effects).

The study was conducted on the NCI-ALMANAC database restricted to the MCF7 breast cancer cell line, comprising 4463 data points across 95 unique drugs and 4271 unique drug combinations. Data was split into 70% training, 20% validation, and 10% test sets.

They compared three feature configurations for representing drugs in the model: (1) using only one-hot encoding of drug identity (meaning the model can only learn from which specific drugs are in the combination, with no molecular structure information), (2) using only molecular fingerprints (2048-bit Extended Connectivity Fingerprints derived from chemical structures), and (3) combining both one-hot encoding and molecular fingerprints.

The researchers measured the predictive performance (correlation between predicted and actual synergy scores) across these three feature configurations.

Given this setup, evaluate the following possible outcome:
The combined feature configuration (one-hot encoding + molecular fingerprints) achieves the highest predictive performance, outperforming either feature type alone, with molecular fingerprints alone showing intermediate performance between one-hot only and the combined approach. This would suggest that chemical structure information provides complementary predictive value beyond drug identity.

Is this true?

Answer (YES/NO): YES